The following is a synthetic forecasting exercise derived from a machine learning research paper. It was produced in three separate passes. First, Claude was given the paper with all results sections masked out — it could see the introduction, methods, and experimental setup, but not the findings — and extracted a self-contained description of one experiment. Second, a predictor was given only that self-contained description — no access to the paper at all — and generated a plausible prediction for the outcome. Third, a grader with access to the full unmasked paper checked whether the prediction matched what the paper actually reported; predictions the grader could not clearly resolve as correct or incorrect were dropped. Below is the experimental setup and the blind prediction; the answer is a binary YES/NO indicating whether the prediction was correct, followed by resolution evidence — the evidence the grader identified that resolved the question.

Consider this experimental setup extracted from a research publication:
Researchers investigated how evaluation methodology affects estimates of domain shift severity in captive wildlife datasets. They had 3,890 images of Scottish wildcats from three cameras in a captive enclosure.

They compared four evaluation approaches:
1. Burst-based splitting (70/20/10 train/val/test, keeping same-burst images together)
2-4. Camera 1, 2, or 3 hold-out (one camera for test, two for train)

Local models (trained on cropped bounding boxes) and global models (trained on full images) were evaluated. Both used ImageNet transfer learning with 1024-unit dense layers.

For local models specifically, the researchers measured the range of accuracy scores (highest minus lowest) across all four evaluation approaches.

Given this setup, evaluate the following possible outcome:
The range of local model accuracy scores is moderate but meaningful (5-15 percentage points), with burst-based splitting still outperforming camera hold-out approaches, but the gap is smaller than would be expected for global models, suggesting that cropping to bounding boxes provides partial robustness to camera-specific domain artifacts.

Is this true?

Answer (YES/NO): NO